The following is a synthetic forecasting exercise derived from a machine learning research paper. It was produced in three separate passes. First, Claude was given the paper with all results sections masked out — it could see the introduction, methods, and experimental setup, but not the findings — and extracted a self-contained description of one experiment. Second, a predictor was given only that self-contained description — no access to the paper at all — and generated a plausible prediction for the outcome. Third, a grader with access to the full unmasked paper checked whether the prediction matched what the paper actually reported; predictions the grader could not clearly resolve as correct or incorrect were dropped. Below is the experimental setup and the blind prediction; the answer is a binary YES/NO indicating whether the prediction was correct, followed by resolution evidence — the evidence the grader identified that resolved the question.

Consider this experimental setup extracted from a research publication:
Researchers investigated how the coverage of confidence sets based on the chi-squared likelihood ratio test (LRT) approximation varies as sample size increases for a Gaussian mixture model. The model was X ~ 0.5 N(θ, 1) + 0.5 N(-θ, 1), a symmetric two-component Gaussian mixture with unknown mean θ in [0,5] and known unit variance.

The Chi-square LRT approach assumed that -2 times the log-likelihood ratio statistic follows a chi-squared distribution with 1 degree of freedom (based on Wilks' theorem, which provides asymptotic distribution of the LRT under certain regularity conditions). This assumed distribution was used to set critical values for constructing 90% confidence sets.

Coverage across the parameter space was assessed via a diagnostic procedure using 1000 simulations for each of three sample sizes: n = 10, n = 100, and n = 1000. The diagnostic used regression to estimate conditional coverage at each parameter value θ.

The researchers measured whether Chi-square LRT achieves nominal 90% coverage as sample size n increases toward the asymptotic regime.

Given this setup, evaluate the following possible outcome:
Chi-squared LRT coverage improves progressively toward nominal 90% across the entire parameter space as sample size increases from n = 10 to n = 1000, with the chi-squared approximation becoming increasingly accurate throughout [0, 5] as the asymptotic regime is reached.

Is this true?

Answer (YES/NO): NO